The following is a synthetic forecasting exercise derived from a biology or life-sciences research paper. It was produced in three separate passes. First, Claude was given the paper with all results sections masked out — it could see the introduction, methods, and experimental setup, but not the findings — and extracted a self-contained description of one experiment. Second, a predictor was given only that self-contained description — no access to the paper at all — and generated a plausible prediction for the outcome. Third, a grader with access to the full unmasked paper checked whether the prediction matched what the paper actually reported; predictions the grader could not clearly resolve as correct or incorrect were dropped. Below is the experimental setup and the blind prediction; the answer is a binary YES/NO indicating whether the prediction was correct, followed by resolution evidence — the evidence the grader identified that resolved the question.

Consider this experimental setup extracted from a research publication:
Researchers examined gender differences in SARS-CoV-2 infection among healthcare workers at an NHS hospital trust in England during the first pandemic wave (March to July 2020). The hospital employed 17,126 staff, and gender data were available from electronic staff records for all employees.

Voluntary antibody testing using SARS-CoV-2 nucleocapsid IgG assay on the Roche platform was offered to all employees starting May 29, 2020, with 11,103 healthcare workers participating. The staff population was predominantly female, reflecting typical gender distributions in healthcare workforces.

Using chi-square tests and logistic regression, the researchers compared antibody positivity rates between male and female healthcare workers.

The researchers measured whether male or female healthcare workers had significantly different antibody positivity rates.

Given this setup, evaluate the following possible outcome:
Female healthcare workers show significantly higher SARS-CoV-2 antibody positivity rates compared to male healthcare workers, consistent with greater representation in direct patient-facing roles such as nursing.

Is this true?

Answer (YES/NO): NO